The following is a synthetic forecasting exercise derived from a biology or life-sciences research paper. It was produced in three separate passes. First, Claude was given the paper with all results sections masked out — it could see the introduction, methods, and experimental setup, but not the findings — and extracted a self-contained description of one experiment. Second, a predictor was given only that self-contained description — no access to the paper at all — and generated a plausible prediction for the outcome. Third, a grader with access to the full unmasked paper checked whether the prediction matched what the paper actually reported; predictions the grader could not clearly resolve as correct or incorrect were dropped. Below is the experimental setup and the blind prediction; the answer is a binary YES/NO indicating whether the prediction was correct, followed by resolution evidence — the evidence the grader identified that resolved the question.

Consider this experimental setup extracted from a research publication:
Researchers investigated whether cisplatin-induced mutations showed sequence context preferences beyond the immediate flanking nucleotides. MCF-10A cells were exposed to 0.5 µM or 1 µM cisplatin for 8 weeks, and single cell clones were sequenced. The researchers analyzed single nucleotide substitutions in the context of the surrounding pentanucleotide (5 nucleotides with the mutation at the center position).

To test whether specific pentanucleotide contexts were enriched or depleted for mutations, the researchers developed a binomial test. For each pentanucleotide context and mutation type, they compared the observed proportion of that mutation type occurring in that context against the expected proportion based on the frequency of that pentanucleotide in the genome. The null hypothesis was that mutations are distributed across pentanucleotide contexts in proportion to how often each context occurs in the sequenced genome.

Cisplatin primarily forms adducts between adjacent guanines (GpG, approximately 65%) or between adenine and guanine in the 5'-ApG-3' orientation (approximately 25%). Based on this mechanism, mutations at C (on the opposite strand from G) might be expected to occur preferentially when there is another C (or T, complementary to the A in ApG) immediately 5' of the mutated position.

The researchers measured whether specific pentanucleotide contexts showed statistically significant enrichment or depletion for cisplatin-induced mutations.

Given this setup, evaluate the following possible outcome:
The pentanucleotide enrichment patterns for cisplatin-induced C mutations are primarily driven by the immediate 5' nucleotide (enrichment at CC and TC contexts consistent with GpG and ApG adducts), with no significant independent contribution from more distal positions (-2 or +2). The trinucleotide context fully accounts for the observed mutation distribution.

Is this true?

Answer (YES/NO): NO